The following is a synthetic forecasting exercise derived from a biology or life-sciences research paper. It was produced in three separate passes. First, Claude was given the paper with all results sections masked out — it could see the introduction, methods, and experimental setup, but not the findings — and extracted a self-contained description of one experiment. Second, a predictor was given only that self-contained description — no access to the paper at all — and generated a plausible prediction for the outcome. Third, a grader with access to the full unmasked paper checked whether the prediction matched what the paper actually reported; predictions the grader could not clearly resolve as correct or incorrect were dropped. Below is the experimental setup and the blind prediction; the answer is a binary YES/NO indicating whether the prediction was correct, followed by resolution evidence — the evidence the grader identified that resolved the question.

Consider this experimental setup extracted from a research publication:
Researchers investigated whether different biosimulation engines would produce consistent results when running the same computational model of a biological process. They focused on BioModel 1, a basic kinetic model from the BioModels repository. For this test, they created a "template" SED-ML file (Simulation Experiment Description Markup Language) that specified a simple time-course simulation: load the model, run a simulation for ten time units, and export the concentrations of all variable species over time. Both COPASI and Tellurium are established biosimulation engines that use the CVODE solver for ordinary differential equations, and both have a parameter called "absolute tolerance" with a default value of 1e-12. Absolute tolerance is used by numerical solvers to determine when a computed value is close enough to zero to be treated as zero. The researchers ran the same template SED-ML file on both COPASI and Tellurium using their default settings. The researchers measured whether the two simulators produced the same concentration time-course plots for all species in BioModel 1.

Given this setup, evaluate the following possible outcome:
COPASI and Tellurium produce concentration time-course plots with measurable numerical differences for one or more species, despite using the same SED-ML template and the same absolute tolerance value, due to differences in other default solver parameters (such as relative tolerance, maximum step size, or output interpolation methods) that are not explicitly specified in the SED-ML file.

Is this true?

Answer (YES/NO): NO